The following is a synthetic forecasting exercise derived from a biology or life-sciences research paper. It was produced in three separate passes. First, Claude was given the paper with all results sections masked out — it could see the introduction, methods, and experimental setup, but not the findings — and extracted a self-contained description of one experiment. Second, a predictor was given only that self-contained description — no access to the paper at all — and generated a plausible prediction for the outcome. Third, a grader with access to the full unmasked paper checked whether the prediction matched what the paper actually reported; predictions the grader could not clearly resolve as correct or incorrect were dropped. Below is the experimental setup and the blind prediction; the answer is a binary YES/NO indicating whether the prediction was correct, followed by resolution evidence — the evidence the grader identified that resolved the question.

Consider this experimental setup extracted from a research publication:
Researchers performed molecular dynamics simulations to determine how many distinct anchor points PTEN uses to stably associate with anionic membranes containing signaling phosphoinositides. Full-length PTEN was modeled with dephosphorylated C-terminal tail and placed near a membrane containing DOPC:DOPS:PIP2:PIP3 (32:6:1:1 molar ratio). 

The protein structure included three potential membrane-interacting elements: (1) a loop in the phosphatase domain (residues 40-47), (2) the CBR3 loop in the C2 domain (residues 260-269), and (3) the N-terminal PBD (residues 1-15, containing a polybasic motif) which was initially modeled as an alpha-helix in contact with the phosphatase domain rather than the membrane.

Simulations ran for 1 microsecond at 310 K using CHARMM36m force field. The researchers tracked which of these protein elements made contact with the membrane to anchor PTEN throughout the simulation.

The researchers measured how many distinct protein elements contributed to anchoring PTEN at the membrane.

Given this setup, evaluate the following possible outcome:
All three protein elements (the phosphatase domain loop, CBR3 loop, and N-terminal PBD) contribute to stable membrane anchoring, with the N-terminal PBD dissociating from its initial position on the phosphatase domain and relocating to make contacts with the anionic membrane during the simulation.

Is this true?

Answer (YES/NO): YES